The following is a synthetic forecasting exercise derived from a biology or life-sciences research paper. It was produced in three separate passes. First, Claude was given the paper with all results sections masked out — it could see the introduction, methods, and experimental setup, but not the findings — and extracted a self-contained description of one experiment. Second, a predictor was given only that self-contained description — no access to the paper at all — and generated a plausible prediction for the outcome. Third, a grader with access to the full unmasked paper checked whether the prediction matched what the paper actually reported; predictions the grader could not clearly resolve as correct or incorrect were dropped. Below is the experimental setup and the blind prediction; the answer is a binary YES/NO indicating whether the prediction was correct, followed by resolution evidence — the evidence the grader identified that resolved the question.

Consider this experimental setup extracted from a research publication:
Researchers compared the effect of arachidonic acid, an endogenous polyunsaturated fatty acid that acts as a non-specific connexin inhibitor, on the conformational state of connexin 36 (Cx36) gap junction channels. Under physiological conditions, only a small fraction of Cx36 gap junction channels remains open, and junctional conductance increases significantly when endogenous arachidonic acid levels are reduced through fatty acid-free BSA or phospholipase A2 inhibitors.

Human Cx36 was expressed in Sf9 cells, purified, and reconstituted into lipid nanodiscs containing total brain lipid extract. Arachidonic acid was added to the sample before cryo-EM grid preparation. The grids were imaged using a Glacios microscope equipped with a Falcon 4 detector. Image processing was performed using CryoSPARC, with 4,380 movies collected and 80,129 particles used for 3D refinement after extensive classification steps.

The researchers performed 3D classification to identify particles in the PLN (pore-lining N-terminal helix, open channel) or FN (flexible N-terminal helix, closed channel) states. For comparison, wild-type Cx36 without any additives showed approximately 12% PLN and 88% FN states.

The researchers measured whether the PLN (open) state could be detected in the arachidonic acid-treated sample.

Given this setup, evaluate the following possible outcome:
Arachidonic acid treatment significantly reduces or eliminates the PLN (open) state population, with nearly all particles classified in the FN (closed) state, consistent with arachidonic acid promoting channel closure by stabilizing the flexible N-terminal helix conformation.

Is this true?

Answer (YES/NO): YES